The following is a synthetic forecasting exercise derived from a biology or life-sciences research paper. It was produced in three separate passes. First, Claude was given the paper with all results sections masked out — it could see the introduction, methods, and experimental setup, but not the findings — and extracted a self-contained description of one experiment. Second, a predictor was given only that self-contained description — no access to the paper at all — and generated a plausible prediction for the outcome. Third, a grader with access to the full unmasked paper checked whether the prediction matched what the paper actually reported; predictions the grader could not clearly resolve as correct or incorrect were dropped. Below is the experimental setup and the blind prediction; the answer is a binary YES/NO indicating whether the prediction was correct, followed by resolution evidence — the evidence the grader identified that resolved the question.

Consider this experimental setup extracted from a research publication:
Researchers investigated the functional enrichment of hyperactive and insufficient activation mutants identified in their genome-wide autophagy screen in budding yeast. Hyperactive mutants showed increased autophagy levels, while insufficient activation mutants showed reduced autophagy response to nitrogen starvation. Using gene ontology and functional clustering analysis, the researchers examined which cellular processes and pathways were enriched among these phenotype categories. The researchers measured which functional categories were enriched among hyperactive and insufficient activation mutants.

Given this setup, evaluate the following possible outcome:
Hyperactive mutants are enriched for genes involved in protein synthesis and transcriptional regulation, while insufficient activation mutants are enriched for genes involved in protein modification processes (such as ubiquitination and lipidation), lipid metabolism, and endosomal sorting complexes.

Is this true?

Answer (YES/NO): NO